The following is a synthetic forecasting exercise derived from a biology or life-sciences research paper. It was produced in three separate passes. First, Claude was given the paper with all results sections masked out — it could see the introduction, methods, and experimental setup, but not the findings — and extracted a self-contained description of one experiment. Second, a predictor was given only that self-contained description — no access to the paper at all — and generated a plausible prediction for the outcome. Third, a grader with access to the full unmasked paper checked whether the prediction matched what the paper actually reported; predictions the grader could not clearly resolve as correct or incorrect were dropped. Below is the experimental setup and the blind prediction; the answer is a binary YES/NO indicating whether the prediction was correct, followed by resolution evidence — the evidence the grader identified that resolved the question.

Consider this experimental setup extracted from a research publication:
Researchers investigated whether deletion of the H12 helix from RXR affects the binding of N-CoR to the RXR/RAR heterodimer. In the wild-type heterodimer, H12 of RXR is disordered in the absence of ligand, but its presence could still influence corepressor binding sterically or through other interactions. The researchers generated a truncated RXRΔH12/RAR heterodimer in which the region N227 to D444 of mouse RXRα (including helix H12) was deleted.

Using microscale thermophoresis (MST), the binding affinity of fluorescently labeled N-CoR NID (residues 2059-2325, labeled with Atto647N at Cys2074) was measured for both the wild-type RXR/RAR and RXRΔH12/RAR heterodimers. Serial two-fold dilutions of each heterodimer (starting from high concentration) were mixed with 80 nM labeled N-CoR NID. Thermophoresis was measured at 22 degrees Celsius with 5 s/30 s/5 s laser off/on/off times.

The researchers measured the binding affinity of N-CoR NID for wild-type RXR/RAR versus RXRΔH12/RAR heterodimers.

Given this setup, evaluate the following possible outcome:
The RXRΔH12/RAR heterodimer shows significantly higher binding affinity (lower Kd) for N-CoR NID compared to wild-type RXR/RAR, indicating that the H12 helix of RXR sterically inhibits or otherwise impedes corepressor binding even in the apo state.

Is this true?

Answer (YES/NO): YES